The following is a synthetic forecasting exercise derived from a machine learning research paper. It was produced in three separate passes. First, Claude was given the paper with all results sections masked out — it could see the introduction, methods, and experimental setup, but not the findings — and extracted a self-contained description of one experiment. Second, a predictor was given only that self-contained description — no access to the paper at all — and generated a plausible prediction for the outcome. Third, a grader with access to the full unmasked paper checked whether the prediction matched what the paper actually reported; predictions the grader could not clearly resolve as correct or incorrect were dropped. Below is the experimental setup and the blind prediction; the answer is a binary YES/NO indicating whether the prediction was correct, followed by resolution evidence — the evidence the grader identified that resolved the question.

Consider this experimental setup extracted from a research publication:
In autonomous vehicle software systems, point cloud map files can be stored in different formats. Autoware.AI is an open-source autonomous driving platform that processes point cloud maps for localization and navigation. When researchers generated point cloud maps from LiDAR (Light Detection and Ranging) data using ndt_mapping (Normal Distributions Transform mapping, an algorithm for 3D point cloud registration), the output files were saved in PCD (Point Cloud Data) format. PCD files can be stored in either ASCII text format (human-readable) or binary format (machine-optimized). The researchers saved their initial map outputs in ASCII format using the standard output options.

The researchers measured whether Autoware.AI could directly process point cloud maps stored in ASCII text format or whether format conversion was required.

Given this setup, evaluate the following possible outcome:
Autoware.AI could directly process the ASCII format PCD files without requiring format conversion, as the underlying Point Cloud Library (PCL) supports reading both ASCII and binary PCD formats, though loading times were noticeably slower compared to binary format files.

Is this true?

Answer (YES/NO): NO